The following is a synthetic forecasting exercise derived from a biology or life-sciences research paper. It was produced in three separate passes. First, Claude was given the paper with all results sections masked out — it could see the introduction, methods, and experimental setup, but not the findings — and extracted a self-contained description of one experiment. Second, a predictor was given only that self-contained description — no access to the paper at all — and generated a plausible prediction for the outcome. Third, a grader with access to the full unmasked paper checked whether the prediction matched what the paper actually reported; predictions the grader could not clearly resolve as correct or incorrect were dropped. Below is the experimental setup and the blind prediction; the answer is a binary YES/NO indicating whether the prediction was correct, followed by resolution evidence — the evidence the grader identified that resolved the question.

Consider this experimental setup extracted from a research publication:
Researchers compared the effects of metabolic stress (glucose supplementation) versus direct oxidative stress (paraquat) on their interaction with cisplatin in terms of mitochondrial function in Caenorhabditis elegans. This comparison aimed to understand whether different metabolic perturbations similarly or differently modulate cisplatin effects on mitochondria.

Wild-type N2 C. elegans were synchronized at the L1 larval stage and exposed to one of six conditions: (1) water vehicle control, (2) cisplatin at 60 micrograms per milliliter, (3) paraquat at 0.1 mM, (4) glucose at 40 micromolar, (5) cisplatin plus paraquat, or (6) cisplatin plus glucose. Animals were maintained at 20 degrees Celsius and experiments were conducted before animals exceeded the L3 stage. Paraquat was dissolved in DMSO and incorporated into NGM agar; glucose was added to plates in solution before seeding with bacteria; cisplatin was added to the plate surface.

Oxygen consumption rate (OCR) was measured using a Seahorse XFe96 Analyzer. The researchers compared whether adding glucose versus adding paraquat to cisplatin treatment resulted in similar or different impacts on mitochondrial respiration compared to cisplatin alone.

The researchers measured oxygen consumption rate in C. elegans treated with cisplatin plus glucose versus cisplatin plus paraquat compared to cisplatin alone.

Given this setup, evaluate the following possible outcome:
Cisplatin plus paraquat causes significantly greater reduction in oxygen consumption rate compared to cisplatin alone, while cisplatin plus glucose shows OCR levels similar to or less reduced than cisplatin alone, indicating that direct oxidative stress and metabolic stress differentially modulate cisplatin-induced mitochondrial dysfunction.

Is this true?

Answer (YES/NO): NO